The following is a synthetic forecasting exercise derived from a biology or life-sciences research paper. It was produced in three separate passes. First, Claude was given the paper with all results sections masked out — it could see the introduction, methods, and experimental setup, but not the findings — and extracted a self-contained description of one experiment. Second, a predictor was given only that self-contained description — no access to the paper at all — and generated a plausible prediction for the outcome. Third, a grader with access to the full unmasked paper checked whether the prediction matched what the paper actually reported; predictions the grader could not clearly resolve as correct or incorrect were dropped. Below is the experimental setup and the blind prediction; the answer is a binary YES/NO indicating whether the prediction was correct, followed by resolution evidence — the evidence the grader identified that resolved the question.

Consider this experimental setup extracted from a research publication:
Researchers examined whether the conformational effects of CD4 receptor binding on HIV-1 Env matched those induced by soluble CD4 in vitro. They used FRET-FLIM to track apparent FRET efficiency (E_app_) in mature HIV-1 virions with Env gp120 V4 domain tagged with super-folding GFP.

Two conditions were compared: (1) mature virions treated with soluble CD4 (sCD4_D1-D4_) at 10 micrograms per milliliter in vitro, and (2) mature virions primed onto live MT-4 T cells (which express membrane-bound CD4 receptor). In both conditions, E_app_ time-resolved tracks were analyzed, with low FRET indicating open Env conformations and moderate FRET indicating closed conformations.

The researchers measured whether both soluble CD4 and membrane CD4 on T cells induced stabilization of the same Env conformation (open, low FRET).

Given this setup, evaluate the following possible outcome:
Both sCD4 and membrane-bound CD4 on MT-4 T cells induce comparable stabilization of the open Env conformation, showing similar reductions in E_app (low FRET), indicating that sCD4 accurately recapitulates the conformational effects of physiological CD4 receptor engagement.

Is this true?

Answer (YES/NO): YES